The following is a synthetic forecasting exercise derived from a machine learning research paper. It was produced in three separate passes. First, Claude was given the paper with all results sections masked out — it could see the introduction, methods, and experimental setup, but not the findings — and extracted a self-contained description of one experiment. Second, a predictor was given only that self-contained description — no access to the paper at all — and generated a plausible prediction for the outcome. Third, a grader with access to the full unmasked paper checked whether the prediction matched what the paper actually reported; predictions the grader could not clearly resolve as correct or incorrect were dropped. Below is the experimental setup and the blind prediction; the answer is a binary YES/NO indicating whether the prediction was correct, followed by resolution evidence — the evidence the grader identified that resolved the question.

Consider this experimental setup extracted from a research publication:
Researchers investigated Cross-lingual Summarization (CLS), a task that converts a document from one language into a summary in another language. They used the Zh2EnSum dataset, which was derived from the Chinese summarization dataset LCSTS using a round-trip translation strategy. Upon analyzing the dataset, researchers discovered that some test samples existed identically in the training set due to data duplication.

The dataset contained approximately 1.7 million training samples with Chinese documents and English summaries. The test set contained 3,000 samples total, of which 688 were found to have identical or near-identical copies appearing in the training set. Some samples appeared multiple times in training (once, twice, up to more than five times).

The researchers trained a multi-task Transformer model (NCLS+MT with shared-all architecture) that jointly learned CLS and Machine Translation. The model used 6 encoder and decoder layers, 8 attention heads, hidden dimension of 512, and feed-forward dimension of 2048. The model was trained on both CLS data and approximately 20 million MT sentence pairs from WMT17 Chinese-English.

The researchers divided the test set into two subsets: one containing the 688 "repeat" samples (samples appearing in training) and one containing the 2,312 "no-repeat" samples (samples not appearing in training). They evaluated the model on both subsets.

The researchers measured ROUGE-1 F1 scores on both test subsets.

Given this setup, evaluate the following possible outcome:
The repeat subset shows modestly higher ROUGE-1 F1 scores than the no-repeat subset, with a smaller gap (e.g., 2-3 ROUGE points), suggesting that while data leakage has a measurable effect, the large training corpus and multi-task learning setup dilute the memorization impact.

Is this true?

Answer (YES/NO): NO